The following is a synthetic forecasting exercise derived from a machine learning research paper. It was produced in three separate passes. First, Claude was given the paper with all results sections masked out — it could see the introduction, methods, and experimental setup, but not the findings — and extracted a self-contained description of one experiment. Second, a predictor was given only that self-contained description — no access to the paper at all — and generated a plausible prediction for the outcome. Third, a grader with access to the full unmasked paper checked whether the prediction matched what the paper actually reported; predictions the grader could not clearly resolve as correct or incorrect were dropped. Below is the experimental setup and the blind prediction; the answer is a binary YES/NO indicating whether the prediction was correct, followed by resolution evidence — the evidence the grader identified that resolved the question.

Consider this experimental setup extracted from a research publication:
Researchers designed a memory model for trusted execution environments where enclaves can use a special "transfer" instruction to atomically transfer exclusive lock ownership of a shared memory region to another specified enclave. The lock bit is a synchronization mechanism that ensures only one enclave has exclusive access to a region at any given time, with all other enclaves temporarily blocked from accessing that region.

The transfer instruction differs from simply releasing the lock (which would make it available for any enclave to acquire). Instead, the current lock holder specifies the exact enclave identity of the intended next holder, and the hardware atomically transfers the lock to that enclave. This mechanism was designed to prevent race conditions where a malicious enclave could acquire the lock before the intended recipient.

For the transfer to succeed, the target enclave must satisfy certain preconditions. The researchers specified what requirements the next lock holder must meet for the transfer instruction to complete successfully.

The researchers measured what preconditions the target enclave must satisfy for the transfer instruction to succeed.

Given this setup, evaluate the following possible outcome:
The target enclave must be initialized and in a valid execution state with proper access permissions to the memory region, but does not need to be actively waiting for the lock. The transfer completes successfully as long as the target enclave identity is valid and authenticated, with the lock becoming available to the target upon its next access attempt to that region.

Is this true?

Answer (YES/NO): NO